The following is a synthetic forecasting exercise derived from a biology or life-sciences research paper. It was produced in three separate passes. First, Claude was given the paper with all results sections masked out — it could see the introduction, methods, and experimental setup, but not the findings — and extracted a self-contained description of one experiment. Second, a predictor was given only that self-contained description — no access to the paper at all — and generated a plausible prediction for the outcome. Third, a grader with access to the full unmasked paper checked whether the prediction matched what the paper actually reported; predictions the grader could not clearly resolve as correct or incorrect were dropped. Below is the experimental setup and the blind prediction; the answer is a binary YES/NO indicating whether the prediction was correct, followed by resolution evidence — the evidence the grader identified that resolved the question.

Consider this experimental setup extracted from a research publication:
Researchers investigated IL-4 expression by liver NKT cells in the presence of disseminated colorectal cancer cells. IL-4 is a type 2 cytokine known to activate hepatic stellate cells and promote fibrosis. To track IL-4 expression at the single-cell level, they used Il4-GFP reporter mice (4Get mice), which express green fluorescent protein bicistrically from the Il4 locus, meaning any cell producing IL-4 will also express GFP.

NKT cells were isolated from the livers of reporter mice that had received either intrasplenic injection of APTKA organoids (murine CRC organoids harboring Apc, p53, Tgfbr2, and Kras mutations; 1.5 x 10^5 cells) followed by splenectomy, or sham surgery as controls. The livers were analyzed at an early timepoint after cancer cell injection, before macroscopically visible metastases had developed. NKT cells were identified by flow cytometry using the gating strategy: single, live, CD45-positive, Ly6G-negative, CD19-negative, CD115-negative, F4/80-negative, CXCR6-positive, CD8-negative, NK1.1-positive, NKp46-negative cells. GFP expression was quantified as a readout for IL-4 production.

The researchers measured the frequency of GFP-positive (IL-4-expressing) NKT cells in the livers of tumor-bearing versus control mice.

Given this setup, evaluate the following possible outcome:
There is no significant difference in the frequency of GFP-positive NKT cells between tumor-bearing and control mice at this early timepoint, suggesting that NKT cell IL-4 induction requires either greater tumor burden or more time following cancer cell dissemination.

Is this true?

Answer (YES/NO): NO